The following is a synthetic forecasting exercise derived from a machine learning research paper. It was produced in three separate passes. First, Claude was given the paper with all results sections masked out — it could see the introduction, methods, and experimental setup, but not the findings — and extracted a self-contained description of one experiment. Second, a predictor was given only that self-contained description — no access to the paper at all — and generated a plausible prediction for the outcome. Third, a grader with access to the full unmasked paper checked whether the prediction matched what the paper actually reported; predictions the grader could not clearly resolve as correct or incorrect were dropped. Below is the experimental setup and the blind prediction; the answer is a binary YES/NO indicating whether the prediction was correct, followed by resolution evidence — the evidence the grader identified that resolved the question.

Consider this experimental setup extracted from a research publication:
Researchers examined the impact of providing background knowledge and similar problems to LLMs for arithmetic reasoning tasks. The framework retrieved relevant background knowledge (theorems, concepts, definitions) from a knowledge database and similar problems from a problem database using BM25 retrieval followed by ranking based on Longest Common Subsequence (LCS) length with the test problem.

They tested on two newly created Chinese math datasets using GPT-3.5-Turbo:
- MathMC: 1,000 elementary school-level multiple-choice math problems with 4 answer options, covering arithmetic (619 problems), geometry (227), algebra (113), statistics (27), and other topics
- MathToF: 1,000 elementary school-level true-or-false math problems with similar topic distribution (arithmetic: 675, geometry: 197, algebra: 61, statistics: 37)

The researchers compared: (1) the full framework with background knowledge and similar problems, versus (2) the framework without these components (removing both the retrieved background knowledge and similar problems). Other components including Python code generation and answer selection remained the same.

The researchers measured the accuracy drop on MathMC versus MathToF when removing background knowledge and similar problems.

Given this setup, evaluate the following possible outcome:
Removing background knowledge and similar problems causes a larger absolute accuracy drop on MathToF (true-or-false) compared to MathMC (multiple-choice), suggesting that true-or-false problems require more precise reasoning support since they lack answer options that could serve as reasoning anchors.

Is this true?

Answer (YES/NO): NO